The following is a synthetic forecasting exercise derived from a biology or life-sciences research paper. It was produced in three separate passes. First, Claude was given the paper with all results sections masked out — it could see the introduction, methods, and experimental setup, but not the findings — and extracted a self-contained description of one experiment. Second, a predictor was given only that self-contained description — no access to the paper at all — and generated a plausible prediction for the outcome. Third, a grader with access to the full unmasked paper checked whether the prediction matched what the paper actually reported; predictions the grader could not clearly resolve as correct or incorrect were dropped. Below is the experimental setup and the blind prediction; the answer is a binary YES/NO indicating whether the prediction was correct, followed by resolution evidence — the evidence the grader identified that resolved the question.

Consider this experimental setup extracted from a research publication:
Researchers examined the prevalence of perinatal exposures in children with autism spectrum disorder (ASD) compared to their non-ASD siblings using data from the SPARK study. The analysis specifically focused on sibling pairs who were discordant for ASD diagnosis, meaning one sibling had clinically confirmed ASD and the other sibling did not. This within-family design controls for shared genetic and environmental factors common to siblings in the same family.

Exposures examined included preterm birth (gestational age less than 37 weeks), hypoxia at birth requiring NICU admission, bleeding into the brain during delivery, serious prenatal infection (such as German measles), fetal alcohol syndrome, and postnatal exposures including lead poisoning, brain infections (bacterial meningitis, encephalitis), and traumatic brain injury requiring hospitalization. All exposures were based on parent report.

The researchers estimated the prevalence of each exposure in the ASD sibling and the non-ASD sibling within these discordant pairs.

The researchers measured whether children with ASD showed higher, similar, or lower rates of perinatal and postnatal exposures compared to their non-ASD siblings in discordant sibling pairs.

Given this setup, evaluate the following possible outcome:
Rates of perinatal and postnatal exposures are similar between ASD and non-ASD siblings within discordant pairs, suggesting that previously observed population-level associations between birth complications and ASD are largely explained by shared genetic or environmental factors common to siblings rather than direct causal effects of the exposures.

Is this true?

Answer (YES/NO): NO